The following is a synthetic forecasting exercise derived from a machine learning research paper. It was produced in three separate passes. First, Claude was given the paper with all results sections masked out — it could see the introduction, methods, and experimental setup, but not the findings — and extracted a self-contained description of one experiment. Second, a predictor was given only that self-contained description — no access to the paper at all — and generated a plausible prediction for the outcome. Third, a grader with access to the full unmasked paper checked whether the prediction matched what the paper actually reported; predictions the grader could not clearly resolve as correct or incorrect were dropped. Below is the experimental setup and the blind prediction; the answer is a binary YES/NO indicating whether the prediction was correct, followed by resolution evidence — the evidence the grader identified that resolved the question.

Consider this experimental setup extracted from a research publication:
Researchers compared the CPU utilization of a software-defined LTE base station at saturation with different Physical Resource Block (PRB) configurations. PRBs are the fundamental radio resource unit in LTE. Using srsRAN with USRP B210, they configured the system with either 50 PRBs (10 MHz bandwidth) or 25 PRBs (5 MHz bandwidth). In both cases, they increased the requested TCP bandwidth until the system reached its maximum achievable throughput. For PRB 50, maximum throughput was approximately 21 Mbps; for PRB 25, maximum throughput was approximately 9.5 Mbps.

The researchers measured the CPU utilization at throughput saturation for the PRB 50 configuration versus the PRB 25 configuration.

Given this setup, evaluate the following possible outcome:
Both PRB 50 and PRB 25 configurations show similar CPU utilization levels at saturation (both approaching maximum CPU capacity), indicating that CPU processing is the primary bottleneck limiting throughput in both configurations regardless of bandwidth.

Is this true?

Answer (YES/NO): NO